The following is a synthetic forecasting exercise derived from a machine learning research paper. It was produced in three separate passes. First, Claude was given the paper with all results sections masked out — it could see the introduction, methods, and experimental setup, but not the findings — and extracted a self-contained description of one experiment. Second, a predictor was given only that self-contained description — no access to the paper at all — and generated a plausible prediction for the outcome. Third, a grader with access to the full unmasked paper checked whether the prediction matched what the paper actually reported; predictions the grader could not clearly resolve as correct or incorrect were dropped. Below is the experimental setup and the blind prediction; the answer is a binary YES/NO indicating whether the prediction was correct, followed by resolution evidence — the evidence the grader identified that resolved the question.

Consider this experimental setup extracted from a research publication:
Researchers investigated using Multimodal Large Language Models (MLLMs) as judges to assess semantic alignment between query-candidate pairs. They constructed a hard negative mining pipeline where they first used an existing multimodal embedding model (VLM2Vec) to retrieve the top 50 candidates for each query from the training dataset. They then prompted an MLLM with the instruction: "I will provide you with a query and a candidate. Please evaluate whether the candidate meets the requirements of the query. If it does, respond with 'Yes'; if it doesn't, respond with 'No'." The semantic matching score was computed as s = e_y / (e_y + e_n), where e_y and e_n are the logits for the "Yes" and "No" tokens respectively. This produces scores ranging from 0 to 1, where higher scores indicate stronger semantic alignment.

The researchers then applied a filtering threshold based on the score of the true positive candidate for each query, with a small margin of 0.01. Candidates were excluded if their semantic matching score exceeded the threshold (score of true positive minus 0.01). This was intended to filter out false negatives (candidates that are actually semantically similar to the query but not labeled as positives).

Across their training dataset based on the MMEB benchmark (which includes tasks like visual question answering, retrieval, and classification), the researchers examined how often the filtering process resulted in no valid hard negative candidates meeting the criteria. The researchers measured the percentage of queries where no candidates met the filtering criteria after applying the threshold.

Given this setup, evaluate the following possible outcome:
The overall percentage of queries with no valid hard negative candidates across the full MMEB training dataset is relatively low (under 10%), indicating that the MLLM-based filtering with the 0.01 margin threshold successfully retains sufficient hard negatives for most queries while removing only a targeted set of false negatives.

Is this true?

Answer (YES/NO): YES